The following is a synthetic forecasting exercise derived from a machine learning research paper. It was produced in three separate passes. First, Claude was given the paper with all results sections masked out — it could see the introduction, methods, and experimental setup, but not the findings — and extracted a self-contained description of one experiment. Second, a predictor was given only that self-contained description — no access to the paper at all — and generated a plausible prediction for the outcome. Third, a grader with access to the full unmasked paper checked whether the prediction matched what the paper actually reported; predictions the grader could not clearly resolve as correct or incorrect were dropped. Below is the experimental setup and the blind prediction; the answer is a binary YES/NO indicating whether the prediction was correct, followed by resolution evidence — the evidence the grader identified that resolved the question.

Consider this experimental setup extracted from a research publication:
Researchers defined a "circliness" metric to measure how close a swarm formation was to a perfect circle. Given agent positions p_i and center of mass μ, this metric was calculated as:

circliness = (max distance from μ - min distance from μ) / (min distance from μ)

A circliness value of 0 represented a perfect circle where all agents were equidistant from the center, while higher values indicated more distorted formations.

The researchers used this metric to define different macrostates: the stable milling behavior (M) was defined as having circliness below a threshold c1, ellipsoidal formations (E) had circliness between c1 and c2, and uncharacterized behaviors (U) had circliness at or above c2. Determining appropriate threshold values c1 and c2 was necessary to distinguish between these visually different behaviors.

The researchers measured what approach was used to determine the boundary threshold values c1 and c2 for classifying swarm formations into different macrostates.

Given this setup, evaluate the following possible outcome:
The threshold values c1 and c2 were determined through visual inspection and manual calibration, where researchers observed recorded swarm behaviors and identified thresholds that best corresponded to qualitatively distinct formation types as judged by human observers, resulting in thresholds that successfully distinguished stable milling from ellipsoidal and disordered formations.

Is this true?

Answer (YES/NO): YES